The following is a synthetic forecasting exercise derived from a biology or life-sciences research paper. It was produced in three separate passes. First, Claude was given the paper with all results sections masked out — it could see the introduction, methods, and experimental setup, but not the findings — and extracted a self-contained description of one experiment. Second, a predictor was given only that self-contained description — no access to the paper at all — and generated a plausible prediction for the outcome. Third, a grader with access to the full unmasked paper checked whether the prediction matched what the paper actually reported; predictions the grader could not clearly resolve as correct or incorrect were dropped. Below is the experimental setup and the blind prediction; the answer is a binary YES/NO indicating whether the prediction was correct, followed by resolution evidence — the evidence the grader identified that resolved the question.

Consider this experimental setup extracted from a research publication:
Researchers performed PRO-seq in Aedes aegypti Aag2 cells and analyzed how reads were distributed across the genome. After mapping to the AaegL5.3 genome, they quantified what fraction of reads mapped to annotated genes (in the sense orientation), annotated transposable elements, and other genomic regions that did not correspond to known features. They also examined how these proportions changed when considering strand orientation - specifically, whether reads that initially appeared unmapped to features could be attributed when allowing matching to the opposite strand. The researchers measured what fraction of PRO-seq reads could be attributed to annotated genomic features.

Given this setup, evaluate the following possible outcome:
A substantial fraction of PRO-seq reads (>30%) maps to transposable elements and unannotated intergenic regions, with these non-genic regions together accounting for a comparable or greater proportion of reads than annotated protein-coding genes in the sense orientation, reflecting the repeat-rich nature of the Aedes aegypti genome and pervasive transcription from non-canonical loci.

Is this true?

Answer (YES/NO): NO